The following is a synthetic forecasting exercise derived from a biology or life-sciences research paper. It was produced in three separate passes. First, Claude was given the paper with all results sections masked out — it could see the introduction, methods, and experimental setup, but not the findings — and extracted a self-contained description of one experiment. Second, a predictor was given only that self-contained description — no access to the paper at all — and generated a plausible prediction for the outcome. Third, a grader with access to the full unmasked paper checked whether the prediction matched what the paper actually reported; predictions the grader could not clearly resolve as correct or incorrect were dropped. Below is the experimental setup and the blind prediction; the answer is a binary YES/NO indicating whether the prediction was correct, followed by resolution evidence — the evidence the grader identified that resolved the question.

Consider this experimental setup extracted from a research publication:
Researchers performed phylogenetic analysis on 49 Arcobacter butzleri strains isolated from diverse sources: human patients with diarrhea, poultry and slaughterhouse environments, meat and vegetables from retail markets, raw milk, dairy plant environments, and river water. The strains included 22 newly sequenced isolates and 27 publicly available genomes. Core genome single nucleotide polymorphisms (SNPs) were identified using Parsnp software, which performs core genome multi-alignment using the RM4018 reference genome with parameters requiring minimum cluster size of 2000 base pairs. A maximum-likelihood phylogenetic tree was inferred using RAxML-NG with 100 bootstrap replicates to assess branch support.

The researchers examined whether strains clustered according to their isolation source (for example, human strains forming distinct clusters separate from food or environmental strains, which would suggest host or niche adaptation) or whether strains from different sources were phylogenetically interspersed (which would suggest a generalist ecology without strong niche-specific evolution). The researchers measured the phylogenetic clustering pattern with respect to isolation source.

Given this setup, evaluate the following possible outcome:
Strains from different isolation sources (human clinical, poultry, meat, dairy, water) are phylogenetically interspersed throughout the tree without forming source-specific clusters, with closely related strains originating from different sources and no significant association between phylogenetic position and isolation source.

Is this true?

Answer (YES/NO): YES